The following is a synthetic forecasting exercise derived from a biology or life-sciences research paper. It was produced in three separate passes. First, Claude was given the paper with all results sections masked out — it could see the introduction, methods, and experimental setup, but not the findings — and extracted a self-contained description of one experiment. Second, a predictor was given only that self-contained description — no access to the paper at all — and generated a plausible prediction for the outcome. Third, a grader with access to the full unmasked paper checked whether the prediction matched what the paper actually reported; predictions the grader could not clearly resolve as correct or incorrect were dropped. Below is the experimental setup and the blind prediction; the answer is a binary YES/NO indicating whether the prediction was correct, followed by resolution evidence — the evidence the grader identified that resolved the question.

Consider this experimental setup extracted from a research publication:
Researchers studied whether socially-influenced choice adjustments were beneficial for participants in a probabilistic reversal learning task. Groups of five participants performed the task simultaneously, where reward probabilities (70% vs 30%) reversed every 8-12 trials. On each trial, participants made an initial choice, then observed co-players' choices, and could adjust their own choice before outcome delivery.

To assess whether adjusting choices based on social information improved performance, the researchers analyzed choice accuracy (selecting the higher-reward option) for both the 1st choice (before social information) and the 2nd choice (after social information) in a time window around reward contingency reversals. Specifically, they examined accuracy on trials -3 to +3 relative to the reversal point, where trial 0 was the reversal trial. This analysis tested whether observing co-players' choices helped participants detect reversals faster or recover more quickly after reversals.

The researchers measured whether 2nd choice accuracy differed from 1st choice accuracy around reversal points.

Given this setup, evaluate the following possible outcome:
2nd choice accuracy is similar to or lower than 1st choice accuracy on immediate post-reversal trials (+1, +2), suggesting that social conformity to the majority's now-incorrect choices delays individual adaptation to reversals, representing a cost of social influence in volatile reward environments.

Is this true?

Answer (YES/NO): NO